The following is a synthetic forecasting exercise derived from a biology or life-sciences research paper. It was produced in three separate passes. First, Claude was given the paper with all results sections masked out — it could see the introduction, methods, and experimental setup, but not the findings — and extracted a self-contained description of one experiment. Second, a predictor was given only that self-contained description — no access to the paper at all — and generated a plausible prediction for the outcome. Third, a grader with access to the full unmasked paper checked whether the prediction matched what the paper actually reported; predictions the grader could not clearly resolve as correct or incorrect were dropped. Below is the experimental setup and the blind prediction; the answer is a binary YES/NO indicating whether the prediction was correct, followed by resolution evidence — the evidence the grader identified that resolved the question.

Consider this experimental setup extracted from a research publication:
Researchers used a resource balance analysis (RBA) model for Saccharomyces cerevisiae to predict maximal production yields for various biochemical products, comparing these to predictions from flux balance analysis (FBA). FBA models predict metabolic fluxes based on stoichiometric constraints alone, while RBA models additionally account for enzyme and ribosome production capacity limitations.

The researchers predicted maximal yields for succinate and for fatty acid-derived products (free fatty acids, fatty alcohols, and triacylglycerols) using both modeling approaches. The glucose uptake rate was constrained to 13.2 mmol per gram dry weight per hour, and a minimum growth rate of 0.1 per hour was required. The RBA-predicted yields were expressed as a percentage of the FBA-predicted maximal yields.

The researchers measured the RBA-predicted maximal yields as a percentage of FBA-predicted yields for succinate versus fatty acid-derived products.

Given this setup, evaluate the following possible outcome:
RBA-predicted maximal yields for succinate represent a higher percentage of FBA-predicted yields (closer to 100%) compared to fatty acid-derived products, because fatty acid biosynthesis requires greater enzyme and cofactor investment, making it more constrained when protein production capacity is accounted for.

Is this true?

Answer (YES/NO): NO